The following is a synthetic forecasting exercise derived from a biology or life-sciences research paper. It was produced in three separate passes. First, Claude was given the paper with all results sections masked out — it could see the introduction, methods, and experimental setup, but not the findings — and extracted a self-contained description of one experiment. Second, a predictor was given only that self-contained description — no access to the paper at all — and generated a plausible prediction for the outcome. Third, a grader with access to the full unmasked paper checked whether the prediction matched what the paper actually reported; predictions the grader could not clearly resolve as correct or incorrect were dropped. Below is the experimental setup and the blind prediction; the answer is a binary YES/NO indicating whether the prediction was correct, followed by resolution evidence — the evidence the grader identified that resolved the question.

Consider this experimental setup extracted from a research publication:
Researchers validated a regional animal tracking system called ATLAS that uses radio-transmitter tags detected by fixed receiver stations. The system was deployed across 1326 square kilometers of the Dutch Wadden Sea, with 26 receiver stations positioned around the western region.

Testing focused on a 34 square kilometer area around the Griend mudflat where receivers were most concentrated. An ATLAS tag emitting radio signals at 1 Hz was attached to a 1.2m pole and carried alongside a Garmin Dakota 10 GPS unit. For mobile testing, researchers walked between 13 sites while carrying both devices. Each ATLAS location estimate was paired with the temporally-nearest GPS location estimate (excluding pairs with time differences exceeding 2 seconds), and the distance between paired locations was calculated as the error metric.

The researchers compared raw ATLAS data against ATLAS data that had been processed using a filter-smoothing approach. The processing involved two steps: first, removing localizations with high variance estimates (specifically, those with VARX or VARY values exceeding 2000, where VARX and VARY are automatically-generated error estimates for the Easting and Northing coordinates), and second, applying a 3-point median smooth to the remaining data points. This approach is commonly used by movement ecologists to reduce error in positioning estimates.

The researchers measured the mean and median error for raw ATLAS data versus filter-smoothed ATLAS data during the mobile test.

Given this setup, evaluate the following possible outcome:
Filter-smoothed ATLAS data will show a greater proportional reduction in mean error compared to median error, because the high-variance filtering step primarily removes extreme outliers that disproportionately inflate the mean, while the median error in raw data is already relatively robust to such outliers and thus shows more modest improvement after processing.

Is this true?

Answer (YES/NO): YES